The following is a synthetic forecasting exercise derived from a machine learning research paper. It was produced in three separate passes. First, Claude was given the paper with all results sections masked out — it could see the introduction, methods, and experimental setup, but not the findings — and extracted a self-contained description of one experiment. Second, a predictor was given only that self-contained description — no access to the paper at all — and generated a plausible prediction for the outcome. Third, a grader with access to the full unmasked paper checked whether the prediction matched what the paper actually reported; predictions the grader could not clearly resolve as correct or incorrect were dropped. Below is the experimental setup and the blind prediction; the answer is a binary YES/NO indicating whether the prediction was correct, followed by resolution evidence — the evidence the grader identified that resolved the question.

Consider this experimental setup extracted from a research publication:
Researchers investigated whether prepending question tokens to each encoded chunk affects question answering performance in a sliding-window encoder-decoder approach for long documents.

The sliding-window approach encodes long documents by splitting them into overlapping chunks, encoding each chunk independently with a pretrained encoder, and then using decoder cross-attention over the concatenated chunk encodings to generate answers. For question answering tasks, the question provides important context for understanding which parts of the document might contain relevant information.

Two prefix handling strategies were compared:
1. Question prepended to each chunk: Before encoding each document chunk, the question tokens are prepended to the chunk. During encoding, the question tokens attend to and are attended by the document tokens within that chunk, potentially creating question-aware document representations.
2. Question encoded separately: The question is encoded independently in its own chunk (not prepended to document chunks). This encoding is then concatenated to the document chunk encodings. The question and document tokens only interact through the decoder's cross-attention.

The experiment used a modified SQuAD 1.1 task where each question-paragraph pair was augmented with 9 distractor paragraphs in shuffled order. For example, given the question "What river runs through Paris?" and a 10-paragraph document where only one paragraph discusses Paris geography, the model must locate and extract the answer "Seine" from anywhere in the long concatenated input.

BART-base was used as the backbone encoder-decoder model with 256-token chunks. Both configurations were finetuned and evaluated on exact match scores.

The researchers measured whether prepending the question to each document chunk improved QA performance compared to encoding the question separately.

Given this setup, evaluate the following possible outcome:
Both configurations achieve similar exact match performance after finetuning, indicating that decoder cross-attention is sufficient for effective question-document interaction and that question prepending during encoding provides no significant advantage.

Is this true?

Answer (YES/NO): NO